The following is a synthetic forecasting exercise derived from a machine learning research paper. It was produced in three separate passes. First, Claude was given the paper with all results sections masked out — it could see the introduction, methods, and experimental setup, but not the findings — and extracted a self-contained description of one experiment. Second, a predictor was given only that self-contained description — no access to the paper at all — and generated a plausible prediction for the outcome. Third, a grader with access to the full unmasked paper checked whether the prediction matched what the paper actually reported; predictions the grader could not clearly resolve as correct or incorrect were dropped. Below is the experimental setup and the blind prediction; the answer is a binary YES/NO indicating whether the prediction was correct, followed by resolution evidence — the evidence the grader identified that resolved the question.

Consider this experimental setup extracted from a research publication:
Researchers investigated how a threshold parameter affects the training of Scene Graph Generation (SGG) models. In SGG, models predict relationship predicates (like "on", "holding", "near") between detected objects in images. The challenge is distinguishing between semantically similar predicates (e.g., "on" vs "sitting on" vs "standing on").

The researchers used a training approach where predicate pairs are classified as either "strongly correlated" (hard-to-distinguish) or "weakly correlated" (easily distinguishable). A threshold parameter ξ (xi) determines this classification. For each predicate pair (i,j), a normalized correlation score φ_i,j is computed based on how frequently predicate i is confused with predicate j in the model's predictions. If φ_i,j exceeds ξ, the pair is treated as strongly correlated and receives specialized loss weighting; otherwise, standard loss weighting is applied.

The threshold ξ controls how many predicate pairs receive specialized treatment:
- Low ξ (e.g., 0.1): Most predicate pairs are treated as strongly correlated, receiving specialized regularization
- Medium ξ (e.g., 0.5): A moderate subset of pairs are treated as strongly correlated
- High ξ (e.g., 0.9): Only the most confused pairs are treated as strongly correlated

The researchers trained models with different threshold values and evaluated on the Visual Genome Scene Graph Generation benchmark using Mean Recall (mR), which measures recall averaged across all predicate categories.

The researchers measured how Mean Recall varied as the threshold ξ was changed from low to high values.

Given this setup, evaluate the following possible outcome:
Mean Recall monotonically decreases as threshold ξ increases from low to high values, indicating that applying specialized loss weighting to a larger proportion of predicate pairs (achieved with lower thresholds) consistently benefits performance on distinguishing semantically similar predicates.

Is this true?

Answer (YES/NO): NO